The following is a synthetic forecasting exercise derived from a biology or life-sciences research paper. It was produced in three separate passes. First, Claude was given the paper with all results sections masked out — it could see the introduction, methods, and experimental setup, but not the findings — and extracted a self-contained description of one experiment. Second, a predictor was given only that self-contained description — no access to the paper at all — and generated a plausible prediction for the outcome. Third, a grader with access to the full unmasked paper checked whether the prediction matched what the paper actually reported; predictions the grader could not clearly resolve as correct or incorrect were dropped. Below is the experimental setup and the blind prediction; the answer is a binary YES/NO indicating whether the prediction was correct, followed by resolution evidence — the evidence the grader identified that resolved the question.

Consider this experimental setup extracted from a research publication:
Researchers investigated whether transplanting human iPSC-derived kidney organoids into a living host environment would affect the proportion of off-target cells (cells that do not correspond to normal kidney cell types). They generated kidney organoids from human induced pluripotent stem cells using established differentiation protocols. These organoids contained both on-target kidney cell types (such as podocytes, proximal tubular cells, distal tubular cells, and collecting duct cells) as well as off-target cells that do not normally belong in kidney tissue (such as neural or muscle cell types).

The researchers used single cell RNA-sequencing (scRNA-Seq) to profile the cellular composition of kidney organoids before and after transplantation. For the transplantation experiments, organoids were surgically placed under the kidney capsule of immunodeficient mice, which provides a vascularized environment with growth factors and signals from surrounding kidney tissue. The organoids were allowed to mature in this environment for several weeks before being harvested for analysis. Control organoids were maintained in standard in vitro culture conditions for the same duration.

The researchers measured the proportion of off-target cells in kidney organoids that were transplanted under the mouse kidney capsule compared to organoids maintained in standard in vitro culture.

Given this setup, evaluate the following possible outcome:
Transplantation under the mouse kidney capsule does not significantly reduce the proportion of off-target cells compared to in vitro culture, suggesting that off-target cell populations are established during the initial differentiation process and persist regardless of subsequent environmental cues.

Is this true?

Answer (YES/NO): NO